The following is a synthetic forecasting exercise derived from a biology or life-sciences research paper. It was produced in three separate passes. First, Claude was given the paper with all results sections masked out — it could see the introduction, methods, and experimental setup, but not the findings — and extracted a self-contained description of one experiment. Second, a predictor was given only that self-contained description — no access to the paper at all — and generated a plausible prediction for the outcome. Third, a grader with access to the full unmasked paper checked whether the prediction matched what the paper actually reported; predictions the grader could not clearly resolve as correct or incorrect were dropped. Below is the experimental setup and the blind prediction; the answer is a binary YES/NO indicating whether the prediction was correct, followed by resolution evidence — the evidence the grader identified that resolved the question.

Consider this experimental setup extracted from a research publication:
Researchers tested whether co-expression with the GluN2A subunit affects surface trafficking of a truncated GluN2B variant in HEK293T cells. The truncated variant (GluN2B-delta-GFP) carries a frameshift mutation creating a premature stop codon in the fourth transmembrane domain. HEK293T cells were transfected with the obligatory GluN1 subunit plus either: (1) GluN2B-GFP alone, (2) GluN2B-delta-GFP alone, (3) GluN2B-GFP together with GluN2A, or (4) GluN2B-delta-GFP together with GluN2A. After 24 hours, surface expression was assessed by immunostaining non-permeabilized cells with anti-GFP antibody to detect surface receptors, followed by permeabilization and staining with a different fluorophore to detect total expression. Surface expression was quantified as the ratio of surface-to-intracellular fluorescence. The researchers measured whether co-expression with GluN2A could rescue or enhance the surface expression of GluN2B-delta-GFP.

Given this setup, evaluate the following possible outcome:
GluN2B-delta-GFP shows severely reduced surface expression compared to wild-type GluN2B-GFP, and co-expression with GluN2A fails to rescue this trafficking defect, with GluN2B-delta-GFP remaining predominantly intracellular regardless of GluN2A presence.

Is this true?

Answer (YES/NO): NO